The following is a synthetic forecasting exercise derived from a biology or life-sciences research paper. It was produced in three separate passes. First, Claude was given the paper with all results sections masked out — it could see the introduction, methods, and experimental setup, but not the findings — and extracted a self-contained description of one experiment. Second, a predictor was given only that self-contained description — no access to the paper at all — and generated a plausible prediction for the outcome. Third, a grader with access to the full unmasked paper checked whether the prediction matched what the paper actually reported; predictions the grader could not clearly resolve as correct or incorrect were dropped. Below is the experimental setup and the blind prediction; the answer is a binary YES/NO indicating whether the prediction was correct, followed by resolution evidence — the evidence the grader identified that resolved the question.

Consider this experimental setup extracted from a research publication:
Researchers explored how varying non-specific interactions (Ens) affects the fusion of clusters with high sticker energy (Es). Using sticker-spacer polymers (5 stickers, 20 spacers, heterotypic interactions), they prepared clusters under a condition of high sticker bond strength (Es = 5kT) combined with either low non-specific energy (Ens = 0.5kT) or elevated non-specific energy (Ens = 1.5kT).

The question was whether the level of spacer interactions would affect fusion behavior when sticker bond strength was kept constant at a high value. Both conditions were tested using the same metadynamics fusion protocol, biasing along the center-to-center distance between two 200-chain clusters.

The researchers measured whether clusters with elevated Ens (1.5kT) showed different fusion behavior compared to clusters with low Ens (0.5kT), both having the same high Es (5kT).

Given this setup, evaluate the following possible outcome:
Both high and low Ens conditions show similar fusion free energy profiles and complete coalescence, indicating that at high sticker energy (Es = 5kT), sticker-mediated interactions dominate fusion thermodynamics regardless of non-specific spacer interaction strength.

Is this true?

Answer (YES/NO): NO